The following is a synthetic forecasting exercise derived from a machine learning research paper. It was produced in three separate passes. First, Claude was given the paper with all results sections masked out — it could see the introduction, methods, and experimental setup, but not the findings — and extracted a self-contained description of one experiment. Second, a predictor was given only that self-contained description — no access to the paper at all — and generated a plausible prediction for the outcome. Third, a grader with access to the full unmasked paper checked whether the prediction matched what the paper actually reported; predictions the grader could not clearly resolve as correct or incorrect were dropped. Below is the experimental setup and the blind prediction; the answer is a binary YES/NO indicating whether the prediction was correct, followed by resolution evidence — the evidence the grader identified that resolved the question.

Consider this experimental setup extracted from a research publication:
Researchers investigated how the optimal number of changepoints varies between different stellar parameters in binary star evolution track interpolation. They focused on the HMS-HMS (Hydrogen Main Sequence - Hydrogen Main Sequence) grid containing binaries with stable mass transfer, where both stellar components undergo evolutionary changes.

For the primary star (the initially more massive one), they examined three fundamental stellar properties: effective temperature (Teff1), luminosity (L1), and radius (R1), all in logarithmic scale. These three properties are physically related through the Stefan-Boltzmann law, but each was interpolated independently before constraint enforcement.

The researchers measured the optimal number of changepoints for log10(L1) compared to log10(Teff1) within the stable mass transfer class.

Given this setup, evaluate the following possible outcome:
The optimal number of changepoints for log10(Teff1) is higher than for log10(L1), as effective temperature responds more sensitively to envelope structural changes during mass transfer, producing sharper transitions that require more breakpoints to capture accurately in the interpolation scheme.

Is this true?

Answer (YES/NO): NO